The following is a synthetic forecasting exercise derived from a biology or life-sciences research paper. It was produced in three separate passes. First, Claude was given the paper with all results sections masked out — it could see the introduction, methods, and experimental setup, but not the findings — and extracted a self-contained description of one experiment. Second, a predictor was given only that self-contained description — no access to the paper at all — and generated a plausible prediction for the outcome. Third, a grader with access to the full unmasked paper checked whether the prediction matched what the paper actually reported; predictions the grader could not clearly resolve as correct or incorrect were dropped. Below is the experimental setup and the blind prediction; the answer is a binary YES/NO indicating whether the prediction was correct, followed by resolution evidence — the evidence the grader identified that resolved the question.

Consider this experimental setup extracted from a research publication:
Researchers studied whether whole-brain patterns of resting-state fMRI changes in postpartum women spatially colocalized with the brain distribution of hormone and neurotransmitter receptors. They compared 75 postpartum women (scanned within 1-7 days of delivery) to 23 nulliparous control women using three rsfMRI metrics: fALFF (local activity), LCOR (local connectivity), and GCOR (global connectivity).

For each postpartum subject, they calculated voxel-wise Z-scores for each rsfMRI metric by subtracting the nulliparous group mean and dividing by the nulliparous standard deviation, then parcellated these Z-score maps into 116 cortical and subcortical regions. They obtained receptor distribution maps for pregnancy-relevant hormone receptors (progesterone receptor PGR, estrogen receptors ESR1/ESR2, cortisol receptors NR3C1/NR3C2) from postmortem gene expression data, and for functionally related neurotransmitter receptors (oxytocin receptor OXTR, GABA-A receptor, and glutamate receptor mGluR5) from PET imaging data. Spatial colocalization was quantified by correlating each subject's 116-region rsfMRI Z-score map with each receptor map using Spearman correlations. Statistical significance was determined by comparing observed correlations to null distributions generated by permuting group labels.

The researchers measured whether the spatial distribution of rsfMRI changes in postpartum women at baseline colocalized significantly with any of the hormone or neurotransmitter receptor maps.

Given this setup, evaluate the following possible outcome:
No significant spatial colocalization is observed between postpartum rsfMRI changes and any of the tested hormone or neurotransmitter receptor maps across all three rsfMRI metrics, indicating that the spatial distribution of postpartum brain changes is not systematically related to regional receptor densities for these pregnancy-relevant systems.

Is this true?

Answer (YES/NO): NO